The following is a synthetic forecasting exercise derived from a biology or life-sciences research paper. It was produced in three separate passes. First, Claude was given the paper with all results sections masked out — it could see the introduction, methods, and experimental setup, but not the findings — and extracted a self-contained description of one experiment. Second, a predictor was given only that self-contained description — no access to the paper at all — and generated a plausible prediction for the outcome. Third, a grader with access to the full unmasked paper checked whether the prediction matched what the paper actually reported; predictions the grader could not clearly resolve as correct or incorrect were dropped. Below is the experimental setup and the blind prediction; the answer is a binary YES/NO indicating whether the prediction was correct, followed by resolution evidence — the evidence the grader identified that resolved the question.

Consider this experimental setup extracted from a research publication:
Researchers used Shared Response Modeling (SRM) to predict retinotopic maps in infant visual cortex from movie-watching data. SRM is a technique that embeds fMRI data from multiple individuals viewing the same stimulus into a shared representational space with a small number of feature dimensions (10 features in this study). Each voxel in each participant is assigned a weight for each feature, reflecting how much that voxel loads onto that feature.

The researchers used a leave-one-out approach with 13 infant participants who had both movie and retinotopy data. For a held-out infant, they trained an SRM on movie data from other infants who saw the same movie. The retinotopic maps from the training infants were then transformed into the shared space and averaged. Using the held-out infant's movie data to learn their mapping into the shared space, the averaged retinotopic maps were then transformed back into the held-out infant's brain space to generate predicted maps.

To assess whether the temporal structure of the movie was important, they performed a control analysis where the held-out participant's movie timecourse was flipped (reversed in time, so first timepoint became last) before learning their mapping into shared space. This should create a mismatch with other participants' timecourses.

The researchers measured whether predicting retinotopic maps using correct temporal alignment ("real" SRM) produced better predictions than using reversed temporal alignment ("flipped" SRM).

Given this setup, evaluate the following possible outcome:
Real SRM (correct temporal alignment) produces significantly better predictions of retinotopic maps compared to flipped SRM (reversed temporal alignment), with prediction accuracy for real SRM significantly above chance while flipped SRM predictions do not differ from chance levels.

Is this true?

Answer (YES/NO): NO